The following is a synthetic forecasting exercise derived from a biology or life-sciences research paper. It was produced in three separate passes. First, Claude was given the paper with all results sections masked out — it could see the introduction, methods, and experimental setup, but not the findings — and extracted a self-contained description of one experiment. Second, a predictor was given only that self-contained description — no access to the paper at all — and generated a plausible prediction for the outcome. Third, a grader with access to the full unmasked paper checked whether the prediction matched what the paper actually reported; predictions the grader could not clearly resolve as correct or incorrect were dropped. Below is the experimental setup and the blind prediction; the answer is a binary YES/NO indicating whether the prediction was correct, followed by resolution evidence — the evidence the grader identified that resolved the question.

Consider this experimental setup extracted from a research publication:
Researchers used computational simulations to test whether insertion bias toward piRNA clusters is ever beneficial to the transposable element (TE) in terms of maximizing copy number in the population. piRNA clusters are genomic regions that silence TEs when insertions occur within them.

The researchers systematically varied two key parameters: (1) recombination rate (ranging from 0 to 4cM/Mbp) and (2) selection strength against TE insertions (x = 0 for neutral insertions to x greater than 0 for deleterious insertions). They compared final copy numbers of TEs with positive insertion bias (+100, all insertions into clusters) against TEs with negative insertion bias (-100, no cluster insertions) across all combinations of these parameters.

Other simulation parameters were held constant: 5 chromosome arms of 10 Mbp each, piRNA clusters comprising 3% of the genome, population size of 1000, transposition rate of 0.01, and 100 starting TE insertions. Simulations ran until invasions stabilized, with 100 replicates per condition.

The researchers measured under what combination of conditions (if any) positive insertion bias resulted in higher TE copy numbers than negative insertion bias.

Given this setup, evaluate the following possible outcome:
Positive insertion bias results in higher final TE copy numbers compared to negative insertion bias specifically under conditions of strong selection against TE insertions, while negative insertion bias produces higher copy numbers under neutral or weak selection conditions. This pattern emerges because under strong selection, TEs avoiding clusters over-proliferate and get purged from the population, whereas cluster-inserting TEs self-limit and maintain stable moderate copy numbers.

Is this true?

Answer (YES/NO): NO